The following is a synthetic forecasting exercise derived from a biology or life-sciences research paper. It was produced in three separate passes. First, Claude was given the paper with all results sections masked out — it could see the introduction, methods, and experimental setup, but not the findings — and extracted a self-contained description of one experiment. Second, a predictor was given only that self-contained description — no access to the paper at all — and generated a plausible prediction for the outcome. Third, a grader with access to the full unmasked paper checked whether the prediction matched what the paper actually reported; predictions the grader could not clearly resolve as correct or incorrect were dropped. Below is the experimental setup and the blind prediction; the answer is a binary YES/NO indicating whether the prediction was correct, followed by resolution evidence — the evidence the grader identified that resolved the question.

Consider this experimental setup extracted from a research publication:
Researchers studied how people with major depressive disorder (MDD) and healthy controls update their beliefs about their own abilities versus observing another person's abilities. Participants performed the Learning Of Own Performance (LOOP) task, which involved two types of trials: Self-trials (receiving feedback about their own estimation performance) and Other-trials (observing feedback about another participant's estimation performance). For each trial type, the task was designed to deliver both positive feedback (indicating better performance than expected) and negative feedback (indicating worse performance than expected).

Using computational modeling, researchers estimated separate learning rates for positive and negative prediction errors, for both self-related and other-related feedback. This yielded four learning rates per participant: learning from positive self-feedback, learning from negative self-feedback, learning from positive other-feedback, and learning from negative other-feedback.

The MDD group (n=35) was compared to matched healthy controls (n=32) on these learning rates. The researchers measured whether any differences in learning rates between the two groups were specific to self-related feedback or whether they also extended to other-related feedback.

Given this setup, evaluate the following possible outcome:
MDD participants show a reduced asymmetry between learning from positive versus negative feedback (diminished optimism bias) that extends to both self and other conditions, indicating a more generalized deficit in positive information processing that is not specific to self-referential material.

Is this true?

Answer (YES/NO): NO